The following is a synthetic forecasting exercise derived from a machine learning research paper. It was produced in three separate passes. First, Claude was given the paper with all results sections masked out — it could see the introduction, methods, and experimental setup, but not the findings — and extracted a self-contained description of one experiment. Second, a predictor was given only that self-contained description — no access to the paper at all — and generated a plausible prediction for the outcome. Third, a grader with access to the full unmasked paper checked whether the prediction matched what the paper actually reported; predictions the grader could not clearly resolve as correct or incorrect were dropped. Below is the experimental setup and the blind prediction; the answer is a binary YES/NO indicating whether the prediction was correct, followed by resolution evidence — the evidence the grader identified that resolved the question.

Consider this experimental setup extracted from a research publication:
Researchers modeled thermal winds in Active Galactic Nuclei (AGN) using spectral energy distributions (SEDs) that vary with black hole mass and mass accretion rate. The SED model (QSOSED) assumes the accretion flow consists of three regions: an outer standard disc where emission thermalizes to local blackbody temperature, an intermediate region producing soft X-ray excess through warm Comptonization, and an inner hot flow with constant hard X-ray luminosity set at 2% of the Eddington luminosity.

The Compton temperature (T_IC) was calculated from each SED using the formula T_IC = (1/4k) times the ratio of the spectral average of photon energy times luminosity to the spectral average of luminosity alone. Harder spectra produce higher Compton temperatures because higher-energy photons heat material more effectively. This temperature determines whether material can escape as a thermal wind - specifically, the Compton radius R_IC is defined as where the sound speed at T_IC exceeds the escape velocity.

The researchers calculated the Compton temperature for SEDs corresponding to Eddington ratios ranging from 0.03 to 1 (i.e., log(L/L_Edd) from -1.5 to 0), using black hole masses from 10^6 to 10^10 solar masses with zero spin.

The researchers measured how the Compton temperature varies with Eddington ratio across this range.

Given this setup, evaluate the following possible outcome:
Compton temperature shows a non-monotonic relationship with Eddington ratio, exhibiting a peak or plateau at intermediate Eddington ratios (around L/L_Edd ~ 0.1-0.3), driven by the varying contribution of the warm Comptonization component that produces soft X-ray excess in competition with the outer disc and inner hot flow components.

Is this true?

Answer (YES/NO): NO